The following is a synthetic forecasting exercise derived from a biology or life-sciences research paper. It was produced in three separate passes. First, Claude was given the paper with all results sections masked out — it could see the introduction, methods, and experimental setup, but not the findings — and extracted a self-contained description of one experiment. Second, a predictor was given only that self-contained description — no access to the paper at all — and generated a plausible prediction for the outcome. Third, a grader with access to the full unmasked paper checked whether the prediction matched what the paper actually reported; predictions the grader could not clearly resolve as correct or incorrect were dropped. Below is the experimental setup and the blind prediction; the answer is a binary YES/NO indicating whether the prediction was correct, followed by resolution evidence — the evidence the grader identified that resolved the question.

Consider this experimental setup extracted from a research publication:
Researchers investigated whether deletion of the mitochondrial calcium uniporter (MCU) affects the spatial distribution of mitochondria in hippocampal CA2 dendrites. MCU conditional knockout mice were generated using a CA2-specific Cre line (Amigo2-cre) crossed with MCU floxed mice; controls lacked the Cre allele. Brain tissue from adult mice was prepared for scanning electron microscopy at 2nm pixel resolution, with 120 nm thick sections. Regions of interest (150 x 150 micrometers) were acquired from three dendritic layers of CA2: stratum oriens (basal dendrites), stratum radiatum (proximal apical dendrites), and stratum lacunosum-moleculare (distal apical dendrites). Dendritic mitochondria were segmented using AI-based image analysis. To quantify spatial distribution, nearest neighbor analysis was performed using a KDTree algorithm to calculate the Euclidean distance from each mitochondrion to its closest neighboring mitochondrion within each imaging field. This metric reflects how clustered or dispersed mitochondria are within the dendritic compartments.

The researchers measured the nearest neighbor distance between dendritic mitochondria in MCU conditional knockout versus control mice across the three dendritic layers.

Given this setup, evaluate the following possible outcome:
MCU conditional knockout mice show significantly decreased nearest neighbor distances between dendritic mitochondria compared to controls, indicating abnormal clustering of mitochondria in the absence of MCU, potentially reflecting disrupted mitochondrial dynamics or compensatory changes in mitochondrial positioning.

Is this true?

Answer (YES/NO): YES